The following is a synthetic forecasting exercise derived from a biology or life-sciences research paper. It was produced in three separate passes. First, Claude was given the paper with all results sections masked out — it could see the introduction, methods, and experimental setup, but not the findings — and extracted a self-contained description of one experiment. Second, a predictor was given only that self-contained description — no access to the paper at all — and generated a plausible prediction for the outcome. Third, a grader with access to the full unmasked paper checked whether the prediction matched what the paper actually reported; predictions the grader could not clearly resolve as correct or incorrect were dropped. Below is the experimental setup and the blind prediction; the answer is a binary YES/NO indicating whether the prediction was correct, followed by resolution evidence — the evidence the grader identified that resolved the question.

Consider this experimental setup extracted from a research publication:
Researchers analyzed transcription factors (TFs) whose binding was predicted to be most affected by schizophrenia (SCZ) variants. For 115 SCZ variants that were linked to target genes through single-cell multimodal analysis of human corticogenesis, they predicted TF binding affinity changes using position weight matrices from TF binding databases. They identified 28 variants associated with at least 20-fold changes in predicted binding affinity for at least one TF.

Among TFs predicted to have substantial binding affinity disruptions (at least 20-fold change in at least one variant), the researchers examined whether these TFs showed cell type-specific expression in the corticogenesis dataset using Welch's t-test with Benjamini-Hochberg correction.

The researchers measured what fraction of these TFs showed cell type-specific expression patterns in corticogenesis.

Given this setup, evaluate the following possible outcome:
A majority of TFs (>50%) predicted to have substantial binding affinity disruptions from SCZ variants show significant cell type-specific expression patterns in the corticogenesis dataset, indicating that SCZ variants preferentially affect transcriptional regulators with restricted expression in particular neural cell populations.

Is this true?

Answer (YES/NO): YES